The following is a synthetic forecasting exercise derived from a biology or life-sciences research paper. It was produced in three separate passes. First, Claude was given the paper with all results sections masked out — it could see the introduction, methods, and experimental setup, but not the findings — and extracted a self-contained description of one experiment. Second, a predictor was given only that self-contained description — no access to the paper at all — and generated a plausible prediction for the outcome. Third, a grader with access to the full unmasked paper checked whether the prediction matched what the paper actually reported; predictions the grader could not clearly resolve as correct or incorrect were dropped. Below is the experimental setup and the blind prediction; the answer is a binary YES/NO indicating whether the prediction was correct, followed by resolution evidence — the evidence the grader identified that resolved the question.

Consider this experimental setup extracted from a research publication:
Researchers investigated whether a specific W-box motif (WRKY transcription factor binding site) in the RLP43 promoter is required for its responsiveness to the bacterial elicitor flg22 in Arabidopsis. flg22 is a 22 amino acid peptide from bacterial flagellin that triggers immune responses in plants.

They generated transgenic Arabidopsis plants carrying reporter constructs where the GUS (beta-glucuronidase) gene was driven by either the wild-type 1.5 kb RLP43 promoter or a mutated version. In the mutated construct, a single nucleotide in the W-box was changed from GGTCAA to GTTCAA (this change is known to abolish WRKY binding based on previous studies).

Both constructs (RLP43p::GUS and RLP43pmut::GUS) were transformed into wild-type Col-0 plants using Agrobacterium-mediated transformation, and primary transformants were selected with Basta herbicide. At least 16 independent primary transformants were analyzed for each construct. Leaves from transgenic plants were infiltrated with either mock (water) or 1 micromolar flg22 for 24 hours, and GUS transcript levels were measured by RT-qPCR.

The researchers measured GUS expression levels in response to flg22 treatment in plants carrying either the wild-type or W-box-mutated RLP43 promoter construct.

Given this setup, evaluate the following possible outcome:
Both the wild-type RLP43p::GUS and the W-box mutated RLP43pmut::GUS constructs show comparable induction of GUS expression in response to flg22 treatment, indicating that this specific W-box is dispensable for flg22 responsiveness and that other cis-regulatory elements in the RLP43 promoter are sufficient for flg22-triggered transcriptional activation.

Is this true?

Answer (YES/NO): NO